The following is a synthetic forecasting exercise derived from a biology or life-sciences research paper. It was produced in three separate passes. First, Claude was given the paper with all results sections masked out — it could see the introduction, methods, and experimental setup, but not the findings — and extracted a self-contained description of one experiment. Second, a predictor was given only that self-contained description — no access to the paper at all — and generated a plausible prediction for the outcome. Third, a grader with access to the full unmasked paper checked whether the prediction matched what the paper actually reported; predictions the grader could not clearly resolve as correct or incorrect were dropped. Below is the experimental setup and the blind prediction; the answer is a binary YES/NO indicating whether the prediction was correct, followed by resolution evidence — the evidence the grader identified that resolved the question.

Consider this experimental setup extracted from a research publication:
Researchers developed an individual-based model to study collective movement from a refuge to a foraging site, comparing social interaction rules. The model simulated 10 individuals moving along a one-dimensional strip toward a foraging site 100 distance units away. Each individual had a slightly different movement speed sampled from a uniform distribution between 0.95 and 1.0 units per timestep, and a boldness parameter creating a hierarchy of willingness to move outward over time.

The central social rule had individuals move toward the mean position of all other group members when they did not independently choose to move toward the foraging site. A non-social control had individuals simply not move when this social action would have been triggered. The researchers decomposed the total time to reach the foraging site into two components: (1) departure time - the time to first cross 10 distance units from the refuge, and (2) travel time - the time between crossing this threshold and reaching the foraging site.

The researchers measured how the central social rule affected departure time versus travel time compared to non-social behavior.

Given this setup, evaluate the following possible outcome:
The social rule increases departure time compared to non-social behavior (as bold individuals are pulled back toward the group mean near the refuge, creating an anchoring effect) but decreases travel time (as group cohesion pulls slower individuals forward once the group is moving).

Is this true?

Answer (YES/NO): YES